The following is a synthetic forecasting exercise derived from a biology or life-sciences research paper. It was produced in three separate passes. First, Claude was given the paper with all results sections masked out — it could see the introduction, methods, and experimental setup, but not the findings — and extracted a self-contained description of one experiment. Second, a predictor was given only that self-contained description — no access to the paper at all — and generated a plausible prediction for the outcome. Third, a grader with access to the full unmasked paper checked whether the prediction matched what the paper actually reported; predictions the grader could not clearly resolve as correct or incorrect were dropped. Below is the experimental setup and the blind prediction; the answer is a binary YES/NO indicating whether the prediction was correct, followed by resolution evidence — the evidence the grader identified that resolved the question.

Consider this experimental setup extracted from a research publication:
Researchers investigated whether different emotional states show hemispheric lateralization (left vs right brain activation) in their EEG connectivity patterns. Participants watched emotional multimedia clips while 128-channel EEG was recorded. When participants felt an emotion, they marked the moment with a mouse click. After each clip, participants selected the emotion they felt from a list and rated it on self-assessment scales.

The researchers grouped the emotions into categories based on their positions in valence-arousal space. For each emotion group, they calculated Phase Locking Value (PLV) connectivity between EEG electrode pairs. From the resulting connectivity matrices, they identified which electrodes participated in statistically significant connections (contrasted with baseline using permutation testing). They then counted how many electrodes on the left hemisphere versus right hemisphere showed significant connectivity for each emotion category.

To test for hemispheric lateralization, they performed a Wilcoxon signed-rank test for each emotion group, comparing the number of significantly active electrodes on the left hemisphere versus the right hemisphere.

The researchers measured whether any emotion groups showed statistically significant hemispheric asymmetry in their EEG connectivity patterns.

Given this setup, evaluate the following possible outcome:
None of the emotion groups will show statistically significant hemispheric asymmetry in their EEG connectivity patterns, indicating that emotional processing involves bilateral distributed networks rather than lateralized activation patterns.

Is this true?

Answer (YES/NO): NO